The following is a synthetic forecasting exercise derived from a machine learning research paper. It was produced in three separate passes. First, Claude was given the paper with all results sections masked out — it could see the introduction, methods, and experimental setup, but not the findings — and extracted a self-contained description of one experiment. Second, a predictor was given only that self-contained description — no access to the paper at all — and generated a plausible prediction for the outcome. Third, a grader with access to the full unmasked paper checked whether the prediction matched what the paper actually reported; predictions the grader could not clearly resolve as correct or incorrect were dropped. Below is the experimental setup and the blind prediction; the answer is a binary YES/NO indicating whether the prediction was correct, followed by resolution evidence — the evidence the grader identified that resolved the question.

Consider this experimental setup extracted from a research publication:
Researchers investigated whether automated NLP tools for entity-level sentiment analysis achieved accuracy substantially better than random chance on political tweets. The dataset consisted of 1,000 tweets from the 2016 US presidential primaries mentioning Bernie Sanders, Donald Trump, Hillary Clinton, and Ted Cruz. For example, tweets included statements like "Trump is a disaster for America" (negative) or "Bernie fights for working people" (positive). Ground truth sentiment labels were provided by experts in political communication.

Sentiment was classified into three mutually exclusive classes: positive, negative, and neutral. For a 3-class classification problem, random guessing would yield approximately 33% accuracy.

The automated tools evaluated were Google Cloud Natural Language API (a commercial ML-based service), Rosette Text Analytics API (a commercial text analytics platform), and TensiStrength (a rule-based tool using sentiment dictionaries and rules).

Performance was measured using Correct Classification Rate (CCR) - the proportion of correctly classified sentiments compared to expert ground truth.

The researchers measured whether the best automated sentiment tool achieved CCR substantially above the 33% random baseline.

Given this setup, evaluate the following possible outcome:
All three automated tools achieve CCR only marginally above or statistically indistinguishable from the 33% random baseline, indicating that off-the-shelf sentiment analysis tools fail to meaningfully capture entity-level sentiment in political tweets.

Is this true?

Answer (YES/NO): NO